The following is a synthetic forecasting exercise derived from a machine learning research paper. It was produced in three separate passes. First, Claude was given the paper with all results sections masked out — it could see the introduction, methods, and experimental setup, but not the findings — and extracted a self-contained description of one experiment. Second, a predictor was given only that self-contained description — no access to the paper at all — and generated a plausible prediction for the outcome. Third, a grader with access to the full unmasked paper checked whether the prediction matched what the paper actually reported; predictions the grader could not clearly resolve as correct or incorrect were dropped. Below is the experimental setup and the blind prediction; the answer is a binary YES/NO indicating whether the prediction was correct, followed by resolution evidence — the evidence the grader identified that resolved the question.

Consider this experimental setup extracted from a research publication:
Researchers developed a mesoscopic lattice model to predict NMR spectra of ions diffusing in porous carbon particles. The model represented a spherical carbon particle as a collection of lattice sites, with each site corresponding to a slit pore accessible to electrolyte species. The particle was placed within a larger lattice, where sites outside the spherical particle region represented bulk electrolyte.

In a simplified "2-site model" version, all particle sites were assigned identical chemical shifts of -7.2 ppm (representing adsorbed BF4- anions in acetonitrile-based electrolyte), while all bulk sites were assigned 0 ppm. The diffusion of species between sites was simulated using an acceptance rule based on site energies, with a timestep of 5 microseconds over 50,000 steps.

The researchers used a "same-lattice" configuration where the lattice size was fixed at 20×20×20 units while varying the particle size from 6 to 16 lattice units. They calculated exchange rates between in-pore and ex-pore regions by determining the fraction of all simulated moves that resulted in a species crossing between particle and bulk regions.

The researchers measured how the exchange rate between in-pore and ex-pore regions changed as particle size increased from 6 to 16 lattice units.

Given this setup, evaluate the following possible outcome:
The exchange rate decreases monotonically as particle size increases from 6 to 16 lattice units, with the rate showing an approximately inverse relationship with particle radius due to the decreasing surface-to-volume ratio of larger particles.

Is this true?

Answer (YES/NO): NO